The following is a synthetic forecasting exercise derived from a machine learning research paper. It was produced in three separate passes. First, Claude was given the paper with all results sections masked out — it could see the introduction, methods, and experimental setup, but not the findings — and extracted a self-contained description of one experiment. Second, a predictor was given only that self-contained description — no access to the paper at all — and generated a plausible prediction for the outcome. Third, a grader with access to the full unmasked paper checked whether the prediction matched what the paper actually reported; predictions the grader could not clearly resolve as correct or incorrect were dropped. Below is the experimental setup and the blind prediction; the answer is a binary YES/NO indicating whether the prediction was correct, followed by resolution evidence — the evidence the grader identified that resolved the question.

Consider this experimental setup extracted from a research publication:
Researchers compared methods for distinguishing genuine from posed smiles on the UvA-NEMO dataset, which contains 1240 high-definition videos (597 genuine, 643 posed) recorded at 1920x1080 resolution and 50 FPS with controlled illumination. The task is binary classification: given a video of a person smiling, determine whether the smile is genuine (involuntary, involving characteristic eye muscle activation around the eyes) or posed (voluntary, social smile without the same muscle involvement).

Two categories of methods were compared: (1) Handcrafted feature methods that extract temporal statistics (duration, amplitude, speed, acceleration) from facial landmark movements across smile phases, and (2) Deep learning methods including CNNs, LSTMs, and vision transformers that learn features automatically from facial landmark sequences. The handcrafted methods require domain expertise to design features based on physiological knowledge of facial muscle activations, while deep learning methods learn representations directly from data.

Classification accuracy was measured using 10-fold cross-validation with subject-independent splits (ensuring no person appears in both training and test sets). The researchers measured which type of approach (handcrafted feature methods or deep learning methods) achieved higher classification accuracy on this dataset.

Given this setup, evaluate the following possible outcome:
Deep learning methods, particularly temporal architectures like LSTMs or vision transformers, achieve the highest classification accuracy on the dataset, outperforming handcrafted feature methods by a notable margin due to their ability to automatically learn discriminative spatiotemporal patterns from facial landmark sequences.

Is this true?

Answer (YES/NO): NO